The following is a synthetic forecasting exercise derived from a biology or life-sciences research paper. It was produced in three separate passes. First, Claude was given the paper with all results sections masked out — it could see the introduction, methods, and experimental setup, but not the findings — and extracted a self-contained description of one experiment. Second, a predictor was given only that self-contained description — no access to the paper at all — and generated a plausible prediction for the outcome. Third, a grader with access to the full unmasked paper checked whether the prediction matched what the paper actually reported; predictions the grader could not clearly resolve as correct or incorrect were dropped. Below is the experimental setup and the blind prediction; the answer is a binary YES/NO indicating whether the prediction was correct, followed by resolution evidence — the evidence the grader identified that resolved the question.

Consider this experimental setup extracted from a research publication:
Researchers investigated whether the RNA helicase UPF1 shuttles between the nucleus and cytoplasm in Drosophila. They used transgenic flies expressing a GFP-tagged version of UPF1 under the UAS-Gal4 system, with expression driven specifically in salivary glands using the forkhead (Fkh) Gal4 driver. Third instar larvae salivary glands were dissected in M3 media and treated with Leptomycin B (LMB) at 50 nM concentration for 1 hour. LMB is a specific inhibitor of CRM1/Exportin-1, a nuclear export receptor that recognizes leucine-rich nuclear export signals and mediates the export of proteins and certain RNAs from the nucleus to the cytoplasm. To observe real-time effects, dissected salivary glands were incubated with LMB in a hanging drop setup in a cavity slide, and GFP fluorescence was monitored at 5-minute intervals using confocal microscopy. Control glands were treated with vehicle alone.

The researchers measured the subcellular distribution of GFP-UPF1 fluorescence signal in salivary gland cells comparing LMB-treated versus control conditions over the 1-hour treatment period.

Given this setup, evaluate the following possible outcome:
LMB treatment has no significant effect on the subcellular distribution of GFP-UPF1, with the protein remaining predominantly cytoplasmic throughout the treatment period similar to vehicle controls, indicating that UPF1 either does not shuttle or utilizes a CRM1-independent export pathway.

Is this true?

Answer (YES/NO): NO